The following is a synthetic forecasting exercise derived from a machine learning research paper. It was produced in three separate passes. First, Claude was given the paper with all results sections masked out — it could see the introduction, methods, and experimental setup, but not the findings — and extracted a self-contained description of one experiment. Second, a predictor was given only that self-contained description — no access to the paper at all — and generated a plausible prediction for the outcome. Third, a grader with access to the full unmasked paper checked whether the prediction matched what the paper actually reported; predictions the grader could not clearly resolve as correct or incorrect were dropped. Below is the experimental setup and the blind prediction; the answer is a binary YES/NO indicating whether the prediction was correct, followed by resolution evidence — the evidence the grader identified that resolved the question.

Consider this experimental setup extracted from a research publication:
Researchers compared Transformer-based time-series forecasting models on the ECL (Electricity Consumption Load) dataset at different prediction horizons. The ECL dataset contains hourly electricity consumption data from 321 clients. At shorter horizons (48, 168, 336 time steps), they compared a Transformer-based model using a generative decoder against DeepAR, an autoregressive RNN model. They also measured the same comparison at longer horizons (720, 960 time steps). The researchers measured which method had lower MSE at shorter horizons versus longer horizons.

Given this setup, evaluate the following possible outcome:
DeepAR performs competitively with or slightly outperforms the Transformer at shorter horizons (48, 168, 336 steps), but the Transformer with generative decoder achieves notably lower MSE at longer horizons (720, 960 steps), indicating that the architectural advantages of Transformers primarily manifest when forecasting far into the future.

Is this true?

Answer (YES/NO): NO